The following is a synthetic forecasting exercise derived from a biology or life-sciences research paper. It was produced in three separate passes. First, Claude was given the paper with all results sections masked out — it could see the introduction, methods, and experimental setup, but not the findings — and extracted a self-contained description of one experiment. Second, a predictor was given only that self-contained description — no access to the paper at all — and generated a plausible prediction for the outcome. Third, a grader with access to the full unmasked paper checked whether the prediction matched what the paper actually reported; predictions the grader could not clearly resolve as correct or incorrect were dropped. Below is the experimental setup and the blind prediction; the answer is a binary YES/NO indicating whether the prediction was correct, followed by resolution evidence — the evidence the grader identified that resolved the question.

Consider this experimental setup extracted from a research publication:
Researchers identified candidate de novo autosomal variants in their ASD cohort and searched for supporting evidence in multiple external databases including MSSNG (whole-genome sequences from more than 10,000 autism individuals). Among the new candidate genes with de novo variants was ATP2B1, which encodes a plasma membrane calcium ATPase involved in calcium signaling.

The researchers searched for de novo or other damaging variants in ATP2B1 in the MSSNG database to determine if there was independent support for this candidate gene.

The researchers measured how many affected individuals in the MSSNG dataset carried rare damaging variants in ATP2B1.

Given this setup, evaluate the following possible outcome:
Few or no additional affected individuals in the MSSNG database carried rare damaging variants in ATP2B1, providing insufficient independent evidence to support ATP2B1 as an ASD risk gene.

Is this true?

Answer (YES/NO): NO